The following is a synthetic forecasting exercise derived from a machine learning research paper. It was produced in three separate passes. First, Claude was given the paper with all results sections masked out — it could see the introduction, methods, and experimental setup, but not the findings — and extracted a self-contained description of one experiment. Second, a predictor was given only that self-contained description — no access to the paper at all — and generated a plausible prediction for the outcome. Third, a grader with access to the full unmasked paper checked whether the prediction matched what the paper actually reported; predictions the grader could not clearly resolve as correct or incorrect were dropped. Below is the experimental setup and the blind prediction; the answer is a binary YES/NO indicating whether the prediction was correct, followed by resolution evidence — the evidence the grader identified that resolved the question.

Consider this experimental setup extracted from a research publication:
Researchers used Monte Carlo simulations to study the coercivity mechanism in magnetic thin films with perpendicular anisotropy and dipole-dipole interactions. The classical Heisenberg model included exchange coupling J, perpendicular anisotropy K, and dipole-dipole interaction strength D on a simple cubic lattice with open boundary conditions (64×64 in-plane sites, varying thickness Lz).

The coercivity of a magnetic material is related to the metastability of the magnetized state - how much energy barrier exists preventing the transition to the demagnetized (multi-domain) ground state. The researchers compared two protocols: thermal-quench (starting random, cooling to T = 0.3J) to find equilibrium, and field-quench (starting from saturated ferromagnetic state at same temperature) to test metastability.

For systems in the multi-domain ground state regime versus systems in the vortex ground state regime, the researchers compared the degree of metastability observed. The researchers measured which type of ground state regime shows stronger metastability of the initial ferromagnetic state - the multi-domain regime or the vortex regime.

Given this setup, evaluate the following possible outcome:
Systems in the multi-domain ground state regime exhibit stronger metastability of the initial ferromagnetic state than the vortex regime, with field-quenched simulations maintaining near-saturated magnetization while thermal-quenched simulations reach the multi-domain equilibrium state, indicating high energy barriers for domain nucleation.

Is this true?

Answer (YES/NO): YES